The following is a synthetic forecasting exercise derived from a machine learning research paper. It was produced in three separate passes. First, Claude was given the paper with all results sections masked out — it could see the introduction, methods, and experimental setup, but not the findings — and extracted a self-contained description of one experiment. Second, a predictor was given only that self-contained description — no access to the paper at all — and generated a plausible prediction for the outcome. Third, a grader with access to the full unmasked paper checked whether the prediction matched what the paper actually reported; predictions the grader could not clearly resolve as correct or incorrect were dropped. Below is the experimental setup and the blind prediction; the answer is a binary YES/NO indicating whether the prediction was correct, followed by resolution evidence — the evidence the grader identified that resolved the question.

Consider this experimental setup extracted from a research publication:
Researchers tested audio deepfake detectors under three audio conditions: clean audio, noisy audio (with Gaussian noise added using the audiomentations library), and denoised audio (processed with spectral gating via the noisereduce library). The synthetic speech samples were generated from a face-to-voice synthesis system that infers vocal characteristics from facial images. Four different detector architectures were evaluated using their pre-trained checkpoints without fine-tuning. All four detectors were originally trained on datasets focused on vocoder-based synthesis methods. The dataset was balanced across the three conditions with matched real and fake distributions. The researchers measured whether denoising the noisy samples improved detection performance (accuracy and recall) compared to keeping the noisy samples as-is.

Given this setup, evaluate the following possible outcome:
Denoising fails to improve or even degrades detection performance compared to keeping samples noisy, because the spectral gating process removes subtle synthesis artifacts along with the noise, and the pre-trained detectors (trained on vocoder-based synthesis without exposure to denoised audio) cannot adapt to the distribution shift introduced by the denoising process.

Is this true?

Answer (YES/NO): YES